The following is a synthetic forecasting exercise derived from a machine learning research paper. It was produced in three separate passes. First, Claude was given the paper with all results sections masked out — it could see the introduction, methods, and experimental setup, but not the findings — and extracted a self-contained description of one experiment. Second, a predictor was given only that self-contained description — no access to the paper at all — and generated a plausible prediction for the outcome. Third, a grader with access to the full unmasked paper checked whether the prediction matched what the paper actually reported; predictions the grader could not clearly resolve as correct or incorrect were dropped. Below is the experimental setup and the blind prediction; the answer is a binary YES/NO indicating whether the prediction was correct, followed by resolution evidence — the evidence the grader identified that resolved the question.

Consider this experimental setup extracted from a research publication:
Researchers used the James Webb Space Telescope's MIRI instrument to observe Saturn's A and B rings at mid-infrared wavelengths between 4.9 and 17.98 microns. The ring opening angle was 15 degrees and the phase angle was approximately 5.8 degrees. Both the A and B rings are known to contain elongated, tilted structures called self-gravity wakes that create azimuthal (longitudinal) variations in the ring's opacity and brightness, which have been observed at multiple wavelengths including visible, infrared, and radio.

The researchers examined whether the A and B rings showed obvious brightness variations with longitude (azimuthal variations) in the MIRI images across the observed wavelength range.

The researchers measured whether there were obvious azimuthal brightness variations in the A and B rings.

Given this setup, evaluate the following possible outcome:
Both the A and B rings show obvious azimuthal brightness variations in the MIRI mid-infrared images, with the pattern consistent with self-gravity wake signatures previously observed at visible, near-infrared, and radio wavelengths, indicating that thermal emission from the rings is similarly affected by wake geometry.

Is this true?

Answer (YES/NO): NO